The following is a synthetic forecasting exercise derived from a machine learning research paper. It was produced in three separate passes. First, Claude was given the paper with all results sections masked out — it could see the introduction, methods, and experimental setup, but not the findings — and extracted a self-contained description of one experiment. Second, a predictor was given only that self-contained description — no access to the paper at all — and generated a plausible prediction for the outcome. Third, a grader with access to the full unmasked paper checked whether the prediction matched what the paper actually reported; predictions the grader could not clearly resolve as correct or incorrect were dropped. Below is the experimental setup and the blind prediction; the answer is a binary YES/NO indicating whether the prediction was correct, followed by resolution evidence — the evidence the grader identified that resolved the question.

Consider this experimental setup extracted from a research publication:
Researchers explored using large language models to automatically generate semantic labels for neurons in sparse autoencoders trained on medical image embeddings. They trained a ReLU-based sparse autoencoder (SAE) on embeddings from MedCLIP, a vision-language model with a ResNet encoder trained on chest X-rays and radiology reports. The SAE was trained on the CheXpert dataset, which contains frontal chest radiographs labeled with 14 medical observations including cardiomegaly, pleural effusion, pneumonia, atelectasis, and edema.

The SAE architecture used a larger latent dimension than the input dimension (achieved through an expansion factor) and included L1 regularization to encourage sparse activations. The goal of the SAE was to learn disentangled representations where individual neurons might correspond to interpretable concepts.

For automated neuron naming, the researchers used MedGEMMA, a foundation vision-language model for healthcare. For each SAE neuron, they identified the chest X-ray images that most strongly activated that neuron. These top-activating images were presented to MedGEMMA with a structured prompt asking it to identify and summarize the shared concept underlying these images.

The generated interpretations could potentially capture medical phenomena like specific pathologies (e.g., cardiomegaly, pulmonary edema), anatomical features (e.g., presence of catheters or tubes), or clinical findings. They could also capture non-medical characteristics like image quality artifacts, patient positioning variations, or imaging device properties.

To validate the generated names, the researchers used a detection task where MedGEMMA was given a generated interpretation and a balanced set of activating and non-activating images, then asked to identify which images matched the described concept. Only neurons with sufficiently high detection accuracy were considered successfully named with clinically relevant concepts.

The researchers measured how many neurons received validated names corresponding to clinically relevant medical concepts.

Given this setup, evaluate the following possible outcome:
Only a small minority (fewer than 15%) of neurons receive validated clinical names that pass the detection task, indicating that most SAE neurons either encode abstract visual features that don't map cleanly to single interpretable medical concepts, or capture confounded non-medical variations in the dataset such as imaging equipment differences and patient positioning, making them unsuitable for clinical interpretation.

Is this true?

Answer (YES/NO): YES